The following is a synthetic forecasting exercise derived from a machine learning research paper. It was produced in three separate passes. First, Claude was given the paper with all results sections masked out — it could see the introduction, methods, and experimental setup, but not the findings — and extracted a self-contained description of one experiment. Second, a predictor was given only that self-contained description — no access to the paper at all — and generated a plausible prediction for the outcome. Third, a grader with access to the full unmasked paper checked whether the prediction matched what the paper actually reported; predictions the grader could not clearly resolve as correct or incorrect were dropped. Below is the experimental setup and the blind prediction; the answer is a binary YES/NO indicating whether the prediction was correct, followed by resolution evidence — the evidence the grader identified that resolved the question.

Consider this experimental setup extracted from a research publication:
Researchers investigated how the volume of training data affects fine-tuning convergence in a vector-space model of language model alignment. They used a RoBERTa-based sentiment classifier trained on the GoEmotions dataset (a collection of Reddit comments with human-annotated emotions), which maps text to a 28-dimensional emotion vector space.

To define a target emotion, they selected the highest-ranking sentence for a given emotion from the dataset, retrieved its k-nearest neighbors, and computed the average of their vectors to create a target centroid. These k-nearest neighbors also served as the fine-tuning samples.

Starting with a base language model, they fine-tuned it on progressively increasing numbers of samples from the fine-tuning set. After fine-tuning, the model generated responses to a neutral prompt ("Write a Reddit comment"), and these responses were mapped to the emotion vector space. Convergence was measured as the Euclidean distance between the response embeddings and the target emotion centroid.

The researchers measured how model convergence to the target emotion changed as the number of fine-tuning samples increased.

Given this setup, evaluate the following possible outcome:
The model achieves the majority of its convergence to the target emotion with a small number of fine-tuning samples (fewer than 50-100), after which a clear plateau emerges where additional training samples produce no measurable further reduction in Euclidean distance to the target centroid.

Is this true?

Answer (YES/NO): YES